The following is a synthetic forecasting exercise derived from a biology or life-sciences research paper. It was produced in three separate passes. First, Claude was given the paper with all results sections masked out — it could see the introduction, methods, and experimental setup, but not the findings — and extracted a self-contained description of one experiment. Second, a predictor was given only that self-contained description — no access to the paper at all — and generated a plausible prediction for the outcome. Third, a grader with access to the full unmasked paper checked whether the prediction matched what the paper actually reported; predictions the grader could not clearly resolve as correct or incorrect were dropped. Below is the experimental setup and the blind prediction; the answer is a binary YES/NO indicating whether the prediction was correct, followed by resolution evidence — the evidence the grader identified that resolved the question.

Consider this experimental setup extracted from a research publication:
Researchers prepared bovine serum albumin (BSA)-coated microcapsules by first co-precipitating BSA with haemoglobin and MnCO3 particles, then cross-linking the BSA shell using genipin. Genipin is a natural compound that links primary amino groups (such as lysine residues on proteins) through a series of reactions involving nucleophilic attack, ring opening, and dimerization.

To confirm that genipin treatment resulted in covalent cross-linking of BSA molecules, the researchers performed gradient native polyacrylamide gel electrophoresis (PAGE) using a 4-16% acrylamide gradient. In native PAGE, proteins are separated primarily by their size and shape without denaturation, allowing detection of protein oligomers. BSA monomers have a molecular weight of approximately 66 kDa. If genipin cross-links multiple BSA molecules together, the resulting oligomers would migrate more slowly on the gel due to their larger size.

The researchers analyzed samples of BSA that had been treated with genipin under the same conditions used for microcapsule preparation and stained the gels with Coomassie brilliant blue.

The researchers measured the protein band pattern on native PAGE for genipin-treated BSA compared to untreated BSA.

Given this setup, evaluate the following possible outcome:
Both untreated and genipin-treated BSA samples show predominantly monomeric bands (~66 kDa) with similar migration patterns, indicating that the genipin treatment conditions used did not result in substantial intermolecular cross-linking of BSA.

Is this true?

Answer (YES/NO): NO